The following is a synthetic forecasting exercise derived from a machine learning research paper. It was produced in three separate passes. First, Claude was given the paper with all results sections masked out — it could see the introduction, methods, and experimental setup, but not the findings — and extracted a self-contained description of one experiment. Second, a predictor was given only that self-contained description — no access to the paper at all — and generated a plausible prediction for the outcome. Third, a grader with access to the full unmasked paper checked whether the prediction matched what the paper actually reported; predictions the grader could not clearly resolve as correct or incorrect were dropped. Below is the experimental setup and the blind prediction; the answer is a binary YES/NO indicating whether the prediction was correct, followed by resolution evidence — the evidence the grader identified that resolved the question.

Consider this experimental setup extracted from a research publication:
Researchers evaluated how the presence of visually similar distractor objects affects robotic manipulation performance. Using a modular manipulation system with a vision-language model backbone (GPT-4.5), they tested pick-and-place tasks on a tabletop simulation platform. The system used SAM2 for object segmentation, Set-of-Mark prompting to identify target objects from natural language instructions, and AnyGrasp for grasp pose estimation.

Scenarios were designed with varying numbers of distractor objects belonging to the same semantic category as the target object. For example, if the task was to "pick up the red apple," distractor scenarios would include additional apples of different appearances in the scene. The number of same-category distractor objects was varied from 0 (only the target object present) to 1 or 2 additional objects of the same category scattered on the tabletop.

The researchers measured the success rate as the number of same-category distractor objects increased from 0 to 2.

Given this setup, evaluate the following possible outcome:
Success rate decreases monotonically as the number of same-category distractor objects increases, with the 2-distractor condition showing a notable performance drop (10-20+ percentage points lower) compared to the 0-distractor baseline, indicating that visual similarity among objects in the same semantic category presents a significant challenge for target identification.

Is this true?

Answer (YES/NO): NO